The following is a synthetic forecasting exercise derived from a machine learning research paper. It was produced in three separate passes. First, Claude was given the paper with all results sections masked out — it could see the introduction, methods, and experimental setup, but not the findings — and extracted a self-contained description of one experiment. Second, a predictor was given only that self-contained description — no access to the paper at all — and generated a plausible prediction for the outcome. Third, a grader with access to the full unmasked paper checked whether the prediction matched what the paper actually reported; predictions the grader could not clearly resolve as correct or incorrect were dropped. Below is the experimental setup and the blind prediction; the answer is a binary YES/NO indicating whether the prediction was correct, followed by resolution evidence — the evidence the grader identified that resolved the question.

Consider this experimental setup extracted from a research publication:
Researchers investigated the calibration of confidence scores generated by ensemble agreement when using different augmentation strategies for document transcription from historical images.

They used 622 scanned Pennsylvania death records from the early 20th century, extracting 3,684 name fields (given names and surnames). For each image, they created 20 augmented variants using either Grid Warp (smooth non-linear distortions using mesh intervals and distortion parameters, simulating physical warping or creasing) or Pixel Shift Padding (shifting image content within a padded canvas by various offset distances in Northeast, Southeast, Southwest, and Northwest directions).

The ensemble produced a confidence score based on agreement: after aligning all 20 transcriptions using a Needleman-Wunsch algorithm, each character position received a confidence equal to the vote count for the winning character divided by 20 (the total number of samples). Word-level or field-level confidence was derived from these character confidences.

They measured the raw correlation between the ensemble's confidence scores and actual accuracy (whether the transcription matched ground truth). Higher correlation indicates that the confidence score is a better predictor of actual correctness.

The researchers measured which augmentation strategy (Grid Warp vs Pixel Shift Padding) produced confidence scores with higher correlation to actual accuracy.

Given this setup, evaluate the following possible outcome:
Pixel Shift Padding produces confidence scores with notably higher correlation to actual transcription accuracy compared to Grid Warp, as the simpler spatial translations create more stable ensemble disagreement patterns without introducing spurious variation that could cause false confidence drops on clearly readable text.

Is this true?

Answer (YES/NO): NO